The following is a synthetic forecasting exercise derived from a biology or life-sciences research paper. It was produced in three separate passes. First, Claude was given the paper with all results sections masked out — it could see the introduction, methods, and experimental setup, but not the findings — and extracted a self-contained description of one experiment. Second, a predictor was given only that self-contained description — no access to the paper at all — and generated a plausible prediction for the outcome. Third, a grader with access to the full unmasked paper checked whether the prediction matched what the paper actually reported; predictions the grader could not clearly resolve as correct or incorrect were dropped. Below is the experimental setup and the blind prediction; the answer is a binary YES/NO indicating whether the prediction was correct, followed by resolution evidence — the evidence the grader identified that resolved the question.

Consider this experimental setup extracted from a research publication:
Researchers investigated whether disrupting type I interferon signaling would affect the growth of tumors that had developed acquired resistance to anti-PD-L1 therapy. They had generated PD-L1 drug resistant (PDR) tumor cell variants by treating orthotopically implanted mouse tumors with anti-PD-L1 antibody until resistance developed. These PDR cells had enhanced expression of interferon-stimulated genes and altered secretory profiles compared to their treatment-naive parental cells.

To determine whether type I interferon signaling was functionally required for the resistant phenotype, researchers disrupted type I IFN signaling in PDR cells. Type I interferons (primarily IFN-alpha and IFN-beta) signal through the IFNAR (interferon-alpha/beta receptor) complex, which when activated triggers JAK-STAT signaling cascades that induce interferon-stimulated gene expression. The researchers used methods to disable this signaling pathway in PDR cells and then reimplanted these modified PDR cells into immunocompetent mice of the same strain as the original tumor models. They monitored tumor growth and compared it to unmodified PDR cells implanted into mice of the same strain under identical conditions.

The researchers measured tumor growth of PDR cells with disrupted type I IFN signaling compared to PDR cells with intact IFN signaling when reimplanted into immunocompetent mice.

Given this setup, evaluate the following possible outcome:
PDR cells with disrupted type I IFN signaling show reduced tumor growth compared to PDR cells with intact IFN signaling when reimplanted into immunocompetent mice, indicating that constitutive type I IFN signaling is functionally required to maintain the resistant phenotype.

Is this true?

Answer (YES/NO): YES